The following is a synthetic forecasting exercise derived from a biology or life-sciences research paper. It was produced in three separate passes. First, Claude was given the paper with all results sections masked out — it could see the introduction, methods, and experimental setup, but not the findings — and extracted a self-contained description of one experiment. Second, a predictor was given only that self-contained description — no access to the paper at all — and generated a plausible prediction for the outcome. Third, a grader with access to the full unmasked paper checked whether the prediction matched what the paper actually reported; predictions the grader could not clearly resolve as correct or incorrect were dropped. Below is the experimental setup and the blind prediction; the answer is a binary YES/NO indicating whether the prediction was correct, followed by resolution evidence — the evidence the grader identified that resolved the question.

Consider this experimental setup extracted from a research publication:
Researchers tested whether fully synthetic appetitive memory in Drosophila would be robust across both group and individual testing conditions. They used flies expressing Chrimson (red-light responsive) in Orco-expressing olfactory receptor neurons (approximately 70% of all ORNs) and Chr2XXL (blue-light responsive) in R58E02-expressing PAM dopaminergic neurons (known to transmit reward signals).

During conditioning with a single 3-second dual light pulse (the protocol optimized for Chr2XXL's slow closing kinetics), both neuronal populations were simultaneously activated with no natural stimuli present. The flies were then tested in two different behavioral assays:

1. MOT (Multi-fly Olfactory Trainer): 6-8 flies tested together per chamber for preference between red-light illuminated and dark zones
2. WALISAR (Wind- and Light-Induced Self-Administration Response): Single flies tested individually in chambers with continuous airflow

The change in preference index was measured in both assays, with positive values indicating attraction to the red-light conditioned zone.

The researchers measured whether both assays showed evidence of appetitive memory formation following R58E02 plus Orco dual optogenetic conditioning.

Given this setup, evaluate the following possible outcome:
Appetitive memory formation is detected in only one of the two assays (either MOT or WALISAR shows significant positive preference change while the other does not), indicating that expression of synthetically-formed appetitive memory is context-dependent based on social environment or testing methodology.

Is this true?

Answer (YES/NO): NO